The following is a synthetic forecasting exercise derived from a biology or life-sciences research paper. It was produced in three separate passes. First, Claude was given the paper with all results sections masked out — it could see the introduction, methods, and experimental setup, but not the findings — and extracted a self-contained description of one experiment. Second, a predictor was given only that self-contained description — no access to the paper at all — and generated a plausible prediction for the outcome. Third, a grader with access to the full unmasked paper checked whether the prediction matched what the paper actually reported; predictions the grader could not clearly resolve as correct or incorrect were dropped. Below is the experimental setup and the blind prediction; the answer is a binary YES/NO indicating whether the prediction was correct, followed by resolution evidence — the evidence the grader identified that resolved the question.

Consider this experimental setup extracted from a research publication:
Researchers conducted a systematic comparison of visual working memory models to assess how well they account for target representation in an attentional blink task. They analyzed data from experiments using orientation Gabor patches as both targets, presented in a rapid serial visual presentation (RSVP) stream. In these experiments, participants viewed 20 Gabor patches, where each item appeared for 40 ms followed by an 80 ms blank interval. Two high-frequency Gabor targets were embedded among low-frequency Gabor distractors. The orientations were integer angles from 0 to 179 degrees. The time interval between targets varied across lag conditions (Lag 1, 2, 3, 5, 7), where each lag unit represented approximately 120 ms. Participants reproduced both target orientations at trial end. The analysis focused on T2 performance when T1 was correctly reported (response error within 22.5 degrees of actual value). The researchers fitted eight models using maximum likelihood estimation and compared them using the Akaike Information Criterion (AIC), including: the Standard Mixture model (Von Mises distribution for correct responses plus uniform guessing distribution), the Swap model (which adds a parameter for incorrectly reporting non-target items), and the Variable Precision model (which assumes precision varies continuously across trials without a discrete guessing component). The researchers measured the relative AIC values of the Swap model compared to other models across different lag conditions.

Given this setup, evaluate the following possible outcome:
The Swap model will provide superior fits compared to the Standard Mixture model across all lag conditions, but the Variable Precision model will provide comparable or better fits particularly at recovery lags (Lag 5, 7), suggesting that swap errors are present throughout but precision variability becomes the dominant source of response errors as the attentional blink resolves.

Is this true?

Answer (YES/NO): NO